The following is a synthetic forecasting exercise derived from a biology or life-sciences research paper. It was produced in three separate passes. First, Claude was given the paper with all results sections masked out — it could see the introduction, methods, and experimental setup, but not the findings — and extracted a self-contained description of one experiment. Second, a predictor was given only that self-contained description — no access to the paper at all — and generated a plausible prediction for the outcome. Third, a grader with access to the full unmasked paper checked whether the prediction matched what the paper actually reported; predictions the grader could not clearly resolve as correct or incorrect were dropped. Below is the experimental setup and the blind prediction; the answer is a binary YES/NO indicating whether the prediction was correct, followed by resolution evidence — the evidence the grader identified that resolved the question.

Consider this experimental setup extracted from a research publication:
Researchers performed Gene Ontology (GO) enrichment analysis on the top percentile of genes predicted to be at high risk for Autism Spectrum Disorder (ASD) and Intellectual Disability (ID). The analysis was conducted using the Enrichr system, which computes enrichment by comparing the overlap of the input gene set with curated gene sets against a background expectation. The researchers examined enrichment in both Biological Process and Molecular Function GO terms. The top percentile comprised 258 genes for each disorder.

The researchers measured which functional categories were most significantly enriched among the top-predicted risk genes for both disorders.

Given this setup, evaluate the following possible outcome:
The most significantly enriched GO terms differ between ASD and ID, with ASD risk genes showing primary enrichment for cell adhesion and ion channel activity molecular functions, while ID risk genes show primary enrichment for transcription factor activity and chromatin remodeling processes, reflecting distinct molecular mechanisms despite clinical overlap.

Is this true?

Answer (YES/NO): NO